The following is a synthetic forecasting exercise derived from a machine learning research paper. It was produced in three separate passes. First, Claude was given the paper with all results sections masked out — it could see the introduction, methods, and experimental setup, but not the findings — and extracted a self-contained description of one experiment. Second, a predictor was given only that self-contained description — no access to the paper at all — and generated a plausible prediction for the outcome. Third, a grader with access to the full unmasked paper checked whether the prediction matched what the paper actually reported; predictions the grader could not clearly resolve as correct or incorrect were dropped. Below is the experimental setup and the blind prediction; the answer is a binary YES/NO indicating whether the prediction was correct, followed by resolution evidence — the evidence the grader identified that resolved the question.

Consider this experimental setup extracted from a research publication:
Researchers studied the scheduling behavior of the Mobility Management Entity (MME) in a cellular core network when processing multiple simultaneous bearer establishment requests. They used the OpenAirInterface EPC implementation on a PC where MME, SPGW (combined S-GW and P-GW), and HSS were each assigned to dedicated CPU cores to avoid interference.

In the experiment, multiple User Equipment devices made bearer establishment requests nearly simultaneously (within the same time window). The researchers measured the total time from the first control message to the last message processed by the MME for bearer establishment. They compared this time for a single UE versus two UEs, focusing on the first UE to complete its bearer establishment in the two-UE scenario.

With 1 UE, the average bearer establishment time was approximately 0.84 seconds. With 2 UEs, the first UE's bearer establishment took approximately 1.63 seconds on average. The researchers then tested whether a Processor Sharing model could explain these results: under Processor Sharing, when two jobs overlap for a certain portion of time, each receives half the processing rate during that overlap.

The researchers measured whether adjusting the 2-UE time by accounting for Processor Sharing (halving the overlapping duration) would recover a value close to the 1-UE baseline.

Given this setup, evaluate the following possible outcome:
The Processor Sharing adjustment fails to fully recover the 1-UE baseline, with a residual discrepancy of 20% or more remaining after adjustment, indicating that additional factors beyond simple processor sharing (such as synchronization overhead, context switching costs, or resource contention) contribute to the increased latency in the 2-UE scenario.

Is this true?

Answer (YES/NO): NO